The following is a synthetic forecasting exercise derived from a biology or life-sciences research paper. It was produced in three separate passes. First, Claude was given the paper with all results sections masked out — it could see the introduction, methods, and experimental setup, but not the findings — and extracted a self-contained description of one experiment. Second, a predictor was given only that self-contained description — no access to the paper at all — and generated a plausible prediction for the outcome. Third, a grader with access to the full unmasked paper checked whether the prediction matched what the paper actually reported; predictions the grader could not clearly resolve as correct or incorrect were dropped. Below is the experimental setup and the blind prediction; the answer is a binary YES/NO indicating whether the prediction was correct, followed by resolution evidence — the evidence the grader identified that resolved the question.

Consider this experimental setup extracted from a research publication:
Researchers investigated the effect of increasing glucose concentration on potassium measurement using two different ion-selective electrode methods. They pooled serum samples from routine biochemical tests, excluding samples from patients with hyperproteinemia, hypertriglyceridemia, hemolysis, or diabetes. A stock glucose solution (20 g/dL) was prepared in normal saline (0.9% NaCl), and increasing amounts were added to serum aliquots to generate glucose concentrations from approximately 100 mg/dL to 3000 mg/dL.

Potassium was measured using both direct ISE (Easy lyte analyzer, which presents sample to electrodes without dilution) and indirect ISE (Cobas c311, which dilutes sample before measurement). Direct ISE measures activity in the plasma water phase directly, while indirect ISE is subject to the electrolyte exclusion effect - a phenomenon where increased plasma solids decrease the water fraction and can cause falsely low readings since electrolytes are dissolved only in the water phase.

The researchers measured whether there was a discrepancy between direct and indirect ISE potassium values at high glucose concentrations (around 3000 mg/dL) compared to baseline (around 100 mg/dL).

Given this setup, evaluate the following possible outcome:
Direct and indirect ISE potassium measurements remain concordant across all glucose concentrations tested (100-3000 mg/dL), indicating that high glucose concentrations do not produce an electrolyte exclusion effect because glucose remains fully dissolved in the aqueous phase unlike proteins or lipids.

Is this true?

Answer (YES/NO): NO